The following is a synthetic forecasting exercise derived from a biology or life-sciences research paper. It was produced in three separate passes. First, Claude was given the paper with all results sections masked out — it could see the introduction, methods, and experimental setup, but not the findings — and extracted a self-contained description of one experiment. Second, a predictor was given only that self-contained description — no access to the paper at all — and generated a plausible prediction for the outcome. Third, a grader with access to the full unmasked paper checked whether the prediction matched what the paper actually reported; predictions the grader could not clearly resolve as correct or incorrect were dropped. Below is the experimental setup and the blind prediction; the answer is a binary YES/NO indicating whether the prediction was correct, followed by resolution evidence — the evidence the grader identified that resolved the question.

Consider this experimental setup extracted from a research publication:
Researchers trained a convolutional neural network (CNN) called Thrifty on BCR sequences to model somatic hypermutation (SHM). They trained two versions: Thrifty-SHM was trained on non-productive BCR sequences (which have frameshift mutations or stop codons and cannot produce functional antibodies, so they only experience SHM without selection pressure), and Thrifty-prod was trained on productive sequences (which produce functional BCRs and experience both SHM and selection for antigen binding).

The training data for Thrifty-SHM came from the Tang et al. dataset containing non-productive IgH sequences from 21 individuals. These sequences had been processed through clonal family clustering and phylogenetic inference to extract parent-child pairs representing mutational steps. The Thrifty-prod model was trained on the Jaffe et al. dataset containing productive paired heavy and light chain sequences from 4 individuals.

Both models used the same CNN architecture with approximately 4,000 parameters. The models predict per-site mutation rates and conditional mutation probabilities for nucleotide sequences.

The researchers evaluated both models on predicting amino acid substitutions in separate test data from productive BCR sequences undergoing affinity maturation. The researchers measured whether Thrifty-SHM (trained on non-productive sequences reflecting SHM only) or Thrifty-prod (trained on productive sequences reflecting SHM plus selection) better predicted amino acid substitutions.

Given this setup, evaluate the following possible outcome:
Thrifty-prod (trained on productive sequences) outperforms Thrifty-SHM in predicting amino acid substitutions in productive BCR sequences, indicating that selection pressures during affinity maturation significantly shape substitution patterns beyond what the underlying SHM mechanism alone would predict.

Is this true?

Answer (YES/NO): YES